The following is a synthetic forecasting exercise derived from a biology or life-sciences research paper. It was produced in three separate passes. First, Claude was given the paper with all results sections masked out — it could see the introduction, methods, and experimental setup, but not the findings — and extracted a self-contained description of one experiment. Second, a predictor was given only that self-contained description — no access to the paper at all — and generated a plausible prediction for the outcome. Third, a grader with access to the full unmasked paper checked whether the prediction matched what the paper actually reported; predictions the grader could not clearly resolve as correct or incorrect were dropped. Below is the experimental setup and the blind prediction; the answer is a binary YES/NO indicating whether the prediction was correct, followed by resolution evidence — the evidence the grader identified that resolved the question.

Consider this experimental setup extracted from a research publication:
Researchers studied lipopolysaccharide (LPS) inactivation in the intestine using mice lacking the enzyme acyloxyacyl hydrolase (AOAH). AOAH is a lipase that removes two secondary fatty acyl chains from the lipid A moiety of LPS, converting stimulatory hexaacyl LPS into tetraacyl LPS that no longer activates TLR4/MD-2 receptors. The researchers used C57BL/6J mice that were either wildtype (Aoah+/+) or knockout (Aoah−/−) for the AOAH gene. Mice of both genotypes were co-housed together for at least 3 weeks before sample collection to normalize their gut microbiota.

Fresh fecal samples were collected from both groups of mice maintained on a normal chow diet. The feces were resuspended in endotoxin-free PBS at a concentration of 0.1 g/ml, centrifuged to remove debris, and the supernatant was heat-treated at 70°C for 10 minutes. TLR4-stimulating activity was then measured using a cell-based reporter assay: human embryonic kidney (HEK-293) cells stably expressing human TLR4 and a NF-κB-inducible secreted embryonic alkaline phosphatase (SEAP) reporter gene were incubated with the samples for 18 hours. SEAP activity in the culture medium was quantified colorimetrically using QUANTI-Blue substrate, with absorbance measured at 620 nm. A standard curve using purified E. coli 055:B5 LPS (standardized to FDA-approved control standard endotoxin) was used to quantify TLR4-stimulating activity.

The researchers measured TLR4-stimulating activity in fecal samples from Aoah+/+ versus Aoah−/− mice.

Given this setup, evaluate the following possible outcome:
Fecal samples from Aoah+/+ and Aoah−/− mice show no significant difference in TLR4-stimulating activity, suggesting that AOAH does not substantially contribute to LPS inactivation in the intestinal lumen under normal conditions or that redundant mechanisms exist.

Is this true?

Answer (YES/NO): NO